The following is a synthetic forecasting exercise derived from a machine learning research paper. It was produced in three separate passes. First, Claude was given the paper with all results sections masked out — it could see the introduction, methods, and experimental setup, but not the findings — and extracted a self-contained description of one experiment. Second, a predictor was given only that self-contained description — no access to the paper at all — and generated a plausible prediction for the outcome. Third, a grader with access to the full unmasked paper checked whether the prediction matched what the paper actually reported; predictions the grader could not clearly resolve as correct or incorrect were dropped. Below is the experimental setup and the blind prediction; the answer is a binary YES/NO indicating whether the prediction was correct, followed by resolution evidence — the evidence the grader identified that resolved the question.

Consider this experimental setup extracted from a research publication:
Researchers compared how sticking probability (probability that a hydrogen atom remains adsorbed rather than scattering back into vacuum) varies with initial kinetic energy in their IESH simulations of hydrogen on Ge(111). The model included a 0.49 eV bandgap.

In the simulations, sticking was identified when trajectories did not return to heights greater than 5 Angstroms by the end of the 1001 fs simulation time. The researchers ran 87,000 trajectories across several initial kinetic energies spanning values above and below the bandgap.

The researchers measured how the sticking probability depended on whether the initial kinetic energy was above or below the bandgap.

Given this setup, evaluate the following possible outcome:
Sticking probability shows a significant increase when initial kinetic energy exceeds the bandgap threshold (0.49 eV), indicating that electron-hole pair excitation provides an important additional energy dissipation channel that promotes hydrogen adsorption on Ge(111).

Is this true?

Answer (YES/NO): NO